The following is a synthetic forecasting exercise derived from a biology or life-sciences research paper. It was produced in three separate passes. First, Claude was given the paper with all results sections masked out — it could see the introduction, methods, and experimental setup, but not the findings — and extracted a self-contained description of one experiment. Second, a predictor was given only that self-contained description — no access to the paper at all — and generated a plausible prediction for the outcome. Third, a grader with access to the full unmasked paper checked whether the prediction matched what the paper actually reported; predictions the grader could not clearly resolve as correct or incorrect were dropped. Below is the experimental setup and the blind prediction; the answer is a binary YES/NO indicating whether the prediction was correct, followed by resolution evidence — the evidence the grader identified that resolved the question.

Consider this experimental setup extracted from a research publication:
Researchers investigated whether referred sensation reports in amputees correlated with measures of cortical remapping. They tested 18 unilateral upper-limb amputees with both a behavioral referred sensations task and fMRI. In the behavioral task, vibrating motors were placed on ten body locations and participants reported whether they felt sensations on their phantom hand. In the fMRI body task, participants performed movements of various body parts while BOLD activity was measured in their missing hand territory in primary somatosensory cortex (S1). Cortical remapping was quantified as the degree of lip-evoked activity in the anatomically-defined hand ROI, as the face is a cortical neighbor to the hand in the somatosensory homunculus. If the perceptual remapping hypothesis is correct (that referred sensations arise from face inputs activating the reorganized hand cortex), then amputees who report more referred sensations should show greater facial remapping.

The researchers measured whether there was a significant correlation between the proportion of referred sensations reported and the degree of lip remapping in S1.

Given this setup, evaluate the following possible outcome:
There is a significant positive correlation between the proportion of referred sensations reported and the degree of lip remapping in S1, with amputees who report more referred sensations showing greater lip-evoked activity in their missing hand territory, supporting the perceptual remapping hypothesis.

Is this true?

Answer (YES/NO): NO